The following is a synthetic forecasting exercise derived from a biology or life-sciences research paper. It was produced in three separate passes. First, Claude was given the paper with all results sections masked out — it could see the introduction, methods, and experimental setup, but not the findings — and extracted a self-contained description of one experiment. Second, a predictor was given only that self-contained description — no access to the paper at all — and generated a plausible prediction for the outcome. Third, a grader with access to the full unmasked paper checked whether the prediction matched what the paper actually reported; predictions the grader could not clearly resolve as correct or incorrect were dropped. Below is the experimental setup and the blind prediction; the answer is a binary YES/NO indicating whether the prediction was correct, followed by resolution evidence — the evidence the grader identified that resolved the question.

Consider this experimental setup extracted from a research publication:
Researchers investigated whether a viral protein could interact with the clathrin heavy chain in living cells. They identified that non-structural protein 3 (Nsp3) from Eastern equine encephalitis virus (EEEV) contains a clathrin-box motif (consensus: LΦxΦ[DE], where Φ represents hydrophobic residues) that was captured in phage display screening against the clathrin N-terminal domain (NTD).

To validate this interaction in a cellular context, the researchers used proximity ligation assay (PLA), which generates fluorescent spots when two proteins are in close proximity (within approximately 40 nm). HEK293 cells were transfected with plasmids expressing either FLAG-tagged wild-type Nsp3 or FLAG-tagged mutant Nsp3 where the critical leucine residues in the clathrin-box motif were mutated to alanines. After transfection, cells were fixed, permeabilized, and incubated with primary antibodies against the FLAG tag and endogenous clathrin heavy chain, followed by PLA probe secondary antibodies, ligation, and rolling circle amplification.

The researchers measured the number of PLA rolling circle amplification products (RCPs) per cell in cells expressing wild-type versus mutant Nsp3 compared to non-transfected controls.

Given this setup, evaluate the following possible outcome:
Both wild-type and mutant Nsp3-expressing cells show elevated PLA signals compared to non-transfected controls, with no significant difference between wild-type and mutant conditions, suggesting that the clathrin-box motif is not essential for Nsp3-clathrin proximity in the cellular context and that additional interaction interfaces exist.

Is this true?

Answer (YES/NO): NO